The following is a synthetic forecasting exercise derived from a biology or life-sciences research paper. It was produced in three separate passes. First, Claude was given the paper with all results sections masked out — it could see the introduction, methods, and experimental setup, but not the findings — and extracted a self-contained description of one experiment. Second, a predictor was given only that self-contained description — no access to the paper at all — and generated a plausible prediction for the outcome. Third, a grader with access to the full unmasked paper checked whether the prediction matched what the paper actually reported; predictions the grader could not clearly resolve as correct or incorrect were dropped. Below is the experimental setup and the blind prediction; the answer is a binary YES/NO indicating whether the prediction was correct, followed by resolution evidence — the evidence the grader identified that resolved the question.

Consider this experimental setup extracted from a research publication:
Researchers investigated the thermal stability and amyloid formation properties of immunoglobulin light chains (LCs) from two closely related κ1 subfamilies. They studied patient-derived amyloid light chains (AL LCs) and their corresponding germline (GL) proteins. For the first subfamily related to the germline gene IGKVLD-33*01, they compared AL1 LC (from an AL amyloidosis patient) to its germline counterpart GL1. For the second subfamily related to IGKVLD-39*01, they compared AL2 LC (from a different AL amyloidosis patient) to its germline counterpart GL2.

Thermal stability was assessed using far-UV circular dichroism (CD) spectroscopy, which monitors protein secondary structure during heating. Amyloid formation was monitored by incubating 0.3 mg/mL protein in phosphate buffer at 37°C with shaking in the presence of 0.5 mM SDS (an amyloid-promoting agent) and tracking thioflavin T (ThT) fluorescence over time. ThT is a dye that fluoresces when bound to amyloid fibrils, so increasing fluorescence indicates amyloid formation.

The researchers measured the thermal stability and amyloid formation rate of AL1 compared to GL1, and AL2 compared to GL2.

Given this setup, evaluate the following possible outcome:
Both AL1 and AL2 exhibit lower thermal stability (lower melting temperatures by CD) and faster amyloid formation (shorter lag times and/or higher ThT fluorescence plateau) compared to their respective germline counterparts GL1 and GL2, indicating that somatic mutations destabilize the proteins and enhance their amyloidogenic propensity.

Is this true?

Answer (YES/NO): NO